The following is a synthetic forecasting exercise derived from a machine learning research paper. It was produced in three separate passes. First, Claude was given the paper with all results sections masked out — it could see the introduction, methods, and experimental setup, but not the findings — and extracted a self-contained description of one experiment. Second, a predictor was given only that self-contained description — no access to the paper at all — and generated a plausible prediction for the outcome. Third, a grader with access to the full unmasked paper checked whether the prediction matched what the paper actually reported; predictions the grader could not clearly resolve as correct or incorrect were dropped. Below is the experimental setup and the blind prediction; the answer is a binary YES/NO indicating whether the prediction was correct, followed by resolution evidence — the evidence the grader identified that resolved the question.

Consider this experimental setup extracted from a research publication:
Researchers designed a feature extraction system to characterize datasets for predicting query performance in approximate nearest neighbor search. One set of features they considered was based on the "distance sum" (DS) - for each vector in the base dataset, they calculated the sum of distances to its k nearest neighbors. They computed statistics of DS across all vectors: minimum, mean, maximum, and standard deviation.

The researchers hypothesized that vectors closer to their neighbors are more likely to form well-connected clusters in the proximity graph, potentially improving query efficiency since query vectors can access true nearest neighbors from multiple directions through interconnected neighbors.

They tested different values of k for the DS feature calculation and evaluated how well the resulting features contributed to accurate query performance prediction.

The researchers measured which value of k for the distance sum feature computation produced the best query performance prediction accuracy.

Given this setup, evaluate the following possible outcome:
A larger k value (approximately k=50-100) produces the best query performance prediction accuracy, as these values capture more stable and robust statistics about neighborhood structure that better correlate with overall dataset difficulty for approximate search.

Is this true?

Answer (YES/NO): NO